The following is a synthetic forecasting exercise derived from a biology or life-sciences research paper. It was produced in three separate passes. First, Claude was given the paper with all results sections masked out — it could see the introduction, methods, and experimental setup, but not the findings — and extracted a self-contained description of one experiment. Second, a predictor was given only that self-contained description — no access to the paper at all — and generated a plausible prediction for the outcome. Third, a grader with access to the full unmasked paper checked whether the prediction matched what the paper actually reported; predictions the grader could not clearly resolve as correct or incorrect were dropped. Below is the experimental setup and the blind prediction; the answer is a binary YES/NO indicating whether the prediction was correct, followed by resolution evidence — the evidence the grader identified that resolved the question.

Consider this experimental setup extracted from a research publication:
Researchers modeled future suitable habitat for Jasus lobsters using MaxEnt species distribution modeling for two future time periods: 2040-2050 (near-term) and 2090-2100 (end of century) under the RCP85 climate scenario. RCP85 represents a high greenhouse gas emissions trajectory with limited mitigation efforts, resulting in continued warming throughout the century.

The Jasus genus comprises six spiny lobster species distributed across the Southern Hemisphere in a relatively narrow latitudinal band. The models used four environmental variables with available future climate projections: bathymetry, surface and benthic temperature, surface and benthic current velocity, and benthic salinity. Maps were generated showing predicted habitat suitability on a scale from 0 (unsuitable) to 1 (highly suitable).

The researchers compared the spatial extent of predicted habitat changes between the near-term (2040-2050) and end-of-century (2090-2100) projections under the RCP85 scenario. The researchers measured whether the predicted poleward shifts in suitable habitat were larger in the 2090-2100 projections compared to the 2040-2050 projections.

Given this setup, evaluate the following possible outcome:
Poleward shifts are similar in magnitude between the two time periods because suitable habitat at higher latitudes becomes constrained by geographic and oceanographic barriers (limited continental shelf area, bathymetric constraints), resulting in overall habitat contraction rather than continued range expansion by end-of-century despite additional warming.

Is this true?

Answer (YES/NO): NO